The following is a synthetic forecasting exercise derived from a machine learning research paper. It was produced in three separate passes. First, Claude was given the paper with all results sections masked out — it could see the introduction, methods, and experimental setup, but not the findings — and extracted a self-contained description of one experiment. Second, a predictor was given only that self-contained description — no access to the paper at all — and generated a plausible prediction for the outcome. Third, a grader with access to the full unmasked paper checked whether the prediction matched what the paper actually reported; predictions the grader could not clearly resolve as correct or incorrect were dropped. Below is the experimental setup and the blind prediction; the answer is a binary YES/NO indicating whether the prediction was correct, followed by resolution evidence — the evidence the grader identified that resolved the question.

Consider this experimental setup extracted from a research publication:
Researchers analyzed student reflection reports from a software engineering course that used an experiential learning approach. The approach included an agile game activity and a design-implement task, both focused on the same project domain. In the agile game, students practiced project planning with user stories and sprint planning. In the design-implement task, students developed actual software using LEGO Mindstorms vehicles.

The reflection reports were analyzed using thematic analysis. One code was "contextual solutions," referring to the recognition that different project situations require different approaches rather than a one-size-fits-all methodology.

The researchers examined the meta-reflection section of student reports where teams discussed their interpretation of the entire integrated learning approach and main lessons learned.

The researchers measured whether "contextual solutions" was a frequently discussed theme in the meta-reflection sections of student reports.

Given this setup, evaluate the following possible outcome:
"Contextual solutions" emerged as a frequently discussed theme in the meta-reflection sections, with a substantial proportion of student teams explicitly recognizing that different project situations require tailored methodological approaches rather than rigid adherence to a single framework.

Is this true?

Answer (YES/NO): YES